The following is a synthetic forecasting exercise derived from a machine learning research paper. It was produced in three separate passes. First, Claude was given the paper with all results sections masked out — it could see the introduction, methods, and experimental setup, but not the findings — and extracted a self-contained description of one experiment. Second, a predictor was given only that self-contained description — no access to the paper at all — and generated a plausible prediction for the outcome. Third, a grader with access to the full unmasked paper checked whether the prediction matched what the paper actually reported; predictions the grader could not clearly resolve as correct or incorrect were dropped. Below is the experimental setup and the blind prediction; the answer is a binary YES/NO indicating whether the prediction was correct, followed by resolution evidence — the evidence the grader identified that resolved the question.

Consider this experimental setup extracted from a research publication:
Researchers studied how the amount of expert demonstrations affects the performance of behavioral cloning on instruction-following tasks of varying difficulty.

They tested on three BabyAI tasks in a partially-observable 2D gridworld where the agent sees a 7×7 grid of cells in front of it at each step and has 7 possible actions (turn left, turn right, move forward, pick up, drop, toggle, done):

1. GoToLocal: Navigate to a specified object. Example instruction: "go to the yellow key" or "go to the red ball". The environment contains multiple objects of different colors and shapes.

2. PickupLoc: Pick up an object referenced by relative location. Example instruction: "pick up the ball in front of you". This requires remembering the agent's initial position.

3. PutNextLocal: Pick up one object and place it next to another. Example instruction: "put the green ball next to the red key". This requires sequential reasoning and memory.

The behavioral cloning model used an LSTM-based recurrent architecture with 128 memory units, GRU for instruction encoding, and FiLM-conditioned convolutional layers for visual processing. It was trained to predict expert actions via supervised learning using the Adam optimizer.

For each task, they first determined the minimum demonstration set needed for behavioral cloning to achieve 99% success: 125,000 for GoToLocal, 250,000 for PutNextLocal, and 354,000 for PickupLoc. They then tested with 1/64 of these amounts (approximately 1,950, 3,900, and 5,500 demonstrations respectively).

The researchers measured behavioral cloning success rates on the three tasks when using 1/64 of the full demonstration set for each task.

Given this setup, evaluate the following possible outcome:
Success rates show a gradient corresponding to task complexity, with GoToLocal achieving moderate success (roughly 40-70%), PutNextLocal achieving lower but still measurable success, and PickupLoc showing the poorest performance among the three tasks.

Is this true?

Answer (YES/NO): NO